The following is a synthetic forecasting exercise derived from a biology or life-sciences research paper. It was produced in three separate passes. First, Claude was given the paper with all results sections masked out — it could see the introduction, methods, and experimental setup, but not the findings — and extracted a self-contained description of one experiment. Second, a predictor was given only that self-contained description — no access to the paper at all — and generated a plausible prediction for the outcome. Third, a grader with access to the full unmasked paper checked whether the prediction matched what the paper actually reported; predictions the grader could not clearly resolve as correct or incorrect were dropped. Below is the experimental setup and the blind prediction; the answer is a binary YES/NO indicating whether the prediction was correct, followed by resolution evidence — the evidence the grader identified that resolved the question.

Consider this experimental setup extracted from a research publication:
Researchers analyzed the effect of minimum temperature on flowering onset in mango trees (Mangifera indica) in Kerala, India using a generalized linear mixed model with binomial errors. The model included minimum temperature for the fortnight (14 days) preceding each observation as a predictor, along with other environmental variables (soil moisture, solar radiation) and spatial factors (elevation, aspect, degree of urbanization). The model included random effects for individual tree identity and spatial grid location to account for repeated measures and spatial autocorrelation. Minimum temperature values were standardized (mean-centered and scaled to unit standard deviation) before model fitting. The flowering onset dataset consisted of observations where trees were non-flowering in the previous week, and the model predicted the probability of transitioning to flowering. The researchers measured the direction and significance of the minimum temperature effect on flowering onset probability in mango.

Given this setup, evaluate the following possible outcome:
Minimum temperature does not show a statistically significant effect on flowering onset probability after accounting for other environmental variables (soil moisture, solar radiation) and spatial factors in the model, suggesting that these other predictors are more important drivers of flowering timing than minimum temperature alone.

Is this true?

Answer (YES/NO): NO